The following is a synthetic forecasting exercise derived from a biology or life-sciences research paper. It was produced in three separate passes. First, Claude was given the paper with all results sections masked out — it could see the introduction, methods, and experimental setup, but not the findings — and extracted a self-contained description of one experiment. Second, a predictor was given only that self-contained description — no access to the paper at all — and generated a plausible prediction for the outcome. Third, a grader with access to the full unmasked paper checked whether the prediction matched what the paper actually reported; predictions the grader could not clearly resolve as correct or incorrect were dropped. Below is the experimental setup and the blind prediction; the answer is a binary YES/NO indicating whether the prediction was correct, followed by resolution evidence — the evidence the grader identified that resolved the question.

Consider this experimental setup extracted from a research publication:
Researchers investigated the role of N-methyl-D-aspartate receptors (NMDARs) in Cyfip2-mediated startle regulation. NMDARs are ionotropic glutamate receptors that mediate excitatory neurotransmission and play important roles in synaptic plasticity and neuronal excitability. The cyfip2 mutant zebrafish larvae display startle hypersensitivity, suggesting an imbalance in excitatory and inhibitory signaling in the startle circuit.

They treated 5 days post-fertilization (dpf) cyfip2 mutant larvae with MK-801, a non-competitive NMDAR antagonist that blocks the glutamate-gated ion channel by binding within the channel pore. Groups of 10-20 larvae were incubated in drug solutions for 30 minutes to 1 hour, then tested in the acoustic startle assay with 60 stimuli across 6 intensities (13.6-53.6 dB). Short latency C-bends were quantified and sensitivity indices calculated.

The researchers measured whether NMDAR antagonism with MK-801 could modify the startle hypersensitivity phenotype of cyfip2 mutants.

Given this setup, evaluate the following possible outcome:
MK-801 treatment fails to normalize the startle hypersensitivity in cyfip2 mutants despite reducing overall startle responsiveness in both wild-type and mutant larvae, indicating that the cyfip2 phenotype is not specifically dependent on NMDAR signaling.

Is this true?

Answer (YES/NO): NO